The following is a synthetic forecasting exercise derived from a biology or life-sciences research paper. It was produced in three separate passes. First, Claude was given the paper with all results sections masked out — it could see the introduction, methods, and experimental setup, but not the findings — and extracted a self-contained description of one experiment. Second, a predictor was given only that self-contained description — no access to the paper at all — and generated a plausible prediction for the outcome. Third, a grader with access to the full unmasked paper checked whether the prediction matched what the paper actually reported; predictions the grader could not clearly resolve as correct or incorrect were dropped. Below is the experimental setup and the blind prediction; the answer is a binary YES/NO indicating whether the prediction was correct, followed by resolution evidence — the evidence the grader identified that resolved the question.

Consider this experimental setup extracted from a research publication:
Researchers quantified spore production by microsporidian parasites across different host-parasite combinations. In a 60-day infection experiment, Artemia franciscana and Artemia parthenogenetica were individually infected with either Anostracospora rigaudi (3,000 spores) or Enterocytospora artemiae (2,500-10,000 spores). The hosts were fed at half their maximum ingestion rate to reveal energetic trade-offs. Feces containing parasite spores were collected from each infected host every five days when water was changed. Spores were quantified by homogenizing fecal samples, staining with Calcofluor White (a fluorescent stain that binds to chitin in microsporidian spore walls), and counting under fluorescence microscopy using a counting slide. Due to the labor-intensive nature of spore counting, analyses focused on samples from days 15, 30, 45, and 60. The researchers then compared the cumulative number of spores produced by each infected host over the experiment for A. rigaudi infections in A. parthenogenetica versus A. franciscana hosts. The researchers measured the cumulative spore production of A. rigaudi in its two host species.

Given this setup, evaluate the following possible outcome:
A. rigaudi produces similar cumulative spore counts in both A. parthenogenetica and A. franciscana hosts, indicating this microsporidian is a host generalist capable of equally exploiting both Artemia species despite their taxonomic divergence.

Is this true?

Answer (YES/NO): NO